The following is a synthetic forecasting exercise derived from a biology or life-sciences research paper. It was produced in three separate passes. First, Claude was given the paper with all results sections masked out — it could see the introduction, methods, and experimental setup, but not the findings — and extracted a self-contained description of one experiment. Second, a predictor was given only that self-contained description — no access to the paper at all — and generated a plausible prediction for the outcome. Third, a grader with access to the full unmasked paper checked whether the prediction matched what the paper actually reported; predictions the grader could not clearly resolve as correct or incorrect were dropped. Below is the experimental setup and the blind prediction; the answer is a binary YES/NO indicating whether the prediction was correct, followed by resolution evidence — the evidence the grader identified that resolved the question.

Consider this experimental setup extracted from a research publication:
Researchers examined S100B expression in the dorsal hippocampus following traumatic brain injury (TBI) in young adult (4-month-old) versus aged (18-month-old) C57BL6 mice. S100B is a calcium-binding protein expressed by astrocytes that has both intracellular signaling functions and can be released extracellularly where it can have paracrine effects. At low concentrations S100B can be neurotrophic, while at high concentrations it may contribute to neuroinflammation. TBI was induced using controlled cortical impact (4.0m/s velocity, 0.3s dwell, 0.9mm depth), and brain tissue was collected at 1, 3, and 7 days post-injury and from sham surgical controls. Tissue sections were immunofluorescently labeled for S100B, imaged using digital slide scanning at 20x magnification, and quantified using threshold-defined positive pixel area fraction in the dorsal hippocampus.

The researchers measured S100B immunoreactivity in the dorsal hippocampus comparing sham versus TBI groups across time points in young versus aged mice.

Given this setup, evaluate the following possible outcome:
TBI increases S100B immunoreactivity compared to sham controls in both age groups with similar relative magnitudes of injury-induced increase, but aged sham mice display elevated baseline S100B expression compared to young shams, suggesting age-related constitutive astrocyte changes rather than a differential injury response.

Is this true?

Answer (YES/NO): NO